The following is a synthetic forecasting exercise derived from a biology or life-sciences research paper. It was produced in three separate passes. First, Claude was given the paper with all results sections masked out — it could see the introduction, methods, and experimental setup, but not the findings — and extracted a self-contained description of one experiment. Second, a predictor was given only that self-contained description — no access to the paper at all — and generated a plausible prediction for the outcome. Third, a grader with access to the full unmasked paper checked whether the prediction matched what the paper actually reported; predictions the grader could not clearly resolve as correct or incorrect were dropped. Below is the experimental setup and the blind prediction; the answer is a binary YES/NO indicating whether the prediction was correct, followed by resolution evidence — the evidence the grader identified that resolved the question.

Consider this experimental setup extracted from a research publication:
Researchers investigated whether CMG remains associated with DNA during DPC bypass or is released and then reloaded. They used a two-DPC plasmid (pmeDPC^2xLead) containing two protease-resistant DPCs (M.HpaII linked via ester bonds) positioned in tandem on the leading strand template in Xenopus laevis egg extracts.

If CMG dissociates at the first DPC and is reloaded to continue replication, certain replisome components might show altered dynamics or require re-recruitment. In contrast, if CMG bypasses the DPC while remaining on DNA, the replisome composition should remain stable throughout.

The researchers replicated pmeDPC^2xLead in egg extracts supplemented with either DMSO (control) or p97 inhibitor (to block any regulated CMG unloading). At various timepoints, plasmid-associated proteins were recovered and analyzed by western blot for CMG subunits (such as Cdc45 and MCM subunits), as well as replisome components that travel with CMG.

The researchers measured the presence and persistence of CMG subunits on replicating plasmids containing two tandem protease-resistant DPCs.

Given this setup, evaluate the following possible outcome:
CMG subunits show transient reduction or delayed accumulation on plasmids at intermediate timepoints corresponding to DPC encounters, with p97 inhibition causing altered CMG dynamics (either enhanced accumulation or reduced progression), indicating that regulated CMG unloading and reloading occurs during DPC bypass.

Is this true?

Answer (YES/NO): NO